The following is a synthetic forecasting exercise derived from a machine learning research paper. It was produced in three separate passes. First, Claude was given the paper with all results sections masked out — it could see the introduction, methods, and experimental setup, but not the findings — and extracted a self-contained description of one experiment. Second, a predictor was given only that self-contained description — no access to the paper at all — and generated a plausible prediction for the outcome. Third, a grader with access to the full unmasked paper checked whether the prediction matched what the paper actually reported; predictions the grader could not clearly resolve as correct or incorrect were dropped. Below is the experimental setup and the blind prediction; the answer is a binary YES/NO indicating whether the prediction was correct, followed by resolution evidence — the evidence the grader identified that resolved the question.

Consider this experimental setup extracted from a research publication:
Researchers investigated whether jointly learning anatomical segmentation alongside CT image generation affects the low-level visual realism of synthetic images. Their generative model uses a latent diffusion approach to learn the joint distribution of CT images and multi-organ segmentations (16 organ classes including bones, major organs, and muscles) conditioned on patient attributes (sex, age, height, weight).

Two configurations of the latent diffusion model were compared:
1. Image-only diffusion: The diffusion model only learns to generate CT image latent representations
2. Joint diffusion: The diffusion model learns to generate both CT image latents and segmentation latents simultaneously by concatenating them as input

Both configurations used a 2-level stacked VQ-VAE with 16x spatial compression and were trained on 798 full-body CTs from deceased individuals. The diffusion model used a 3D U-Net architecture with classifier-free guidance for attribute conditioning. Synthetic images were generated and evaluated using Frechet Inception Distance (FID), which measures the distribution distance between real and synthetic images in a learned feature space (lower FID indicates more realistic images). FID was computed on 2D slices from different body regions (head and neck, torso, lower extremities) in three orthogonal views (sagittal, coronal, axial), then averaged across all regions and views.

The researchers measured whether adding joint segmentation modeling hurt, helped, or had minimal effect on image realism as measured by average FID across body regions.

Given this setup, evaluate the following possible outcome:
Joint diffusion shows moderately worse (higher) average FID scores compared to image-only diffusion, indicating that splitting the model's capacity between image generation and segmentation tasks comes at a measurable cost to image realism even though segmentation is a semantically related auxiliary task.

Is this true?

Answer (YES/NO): NO